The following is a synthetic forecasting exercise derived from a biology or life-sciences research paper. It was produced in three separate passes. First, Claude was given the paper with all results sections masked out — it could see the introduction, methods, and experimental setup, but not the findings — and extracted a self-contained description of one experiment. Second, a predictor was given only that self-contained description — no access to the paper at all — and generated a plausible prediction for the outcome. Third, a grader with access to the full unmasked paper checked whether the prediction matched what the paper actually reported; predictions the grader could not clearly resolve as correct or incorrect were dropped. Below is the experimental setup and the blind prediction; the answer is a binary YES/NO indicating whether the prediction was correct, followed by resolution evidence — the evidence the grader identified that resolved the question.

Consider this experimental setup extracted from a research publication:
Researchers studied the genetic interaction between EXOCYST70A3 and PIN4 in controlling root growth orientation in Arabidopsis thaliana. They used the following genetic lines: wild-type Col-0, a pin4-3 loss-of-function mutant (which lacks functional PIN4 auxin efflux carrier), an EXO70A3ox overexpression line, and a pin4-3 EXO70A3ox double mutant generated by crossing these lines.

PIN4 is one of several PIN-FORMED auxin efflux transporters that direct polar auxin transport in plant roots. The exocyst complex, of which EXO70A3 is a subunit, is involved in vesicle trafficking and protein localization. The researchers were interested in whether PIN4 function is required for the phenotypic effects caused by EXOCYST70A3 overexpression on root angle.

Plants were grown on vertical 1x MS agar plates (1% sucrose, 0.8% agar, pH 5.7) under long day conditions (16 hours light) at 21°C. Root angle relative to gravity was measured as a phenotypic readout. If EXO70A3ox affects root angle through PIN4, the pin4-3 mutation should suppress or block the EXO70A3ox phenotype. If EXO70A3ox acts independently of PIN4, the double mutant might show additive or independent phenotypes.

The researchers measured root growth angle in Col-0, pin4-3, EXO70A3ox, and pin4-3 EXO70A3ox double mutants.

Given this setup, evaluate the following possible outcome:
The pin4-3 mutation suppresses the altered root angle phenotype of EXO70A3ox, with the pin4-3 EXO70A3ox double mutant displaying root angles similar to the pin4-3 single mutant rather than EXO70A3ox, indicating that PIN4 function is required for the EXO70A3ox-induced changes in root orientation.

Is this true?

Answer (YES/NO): YES